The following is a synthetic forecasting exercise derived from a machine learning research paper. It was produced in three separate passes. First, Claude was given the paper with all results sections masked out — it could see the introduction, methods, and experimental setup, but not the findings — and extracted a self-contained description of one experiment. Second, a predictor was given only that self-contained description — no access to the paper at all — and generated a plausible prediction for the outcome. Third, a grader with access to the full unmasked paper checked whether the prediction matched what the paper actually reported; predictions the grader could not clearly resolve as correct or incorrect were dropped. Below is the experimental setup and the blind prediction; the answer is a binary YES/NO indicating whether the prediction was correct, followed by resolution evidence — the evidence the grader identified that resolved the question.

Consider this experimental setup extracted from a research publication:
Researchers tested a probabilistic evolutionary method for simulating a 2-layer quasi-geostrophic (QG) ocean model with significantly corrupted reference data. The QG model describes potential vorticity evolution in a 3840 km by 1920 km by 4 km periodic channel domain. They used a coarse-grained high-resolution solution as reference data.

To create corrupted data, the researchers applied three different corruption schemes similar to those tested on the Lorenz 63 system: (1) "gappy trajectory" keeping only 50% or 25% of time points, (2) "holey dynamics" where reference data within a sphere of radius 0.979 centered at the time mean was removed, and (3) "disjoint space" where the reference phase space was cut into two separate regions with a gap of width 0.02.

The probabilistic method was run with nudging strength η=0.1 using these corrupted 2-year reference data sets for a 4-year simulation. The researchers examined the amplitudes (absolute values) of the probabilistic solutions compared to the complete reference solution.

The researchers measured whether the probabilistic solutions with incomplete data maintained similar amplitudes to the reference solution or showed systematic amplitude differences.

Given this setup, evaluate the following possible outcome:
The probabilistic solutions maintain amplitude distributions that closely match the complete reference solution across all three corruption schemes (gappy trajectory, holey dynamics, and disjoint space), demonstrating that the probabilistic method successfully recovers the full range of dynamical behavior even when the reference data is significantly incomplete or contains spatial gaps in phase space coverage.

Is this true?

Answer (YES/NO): NO